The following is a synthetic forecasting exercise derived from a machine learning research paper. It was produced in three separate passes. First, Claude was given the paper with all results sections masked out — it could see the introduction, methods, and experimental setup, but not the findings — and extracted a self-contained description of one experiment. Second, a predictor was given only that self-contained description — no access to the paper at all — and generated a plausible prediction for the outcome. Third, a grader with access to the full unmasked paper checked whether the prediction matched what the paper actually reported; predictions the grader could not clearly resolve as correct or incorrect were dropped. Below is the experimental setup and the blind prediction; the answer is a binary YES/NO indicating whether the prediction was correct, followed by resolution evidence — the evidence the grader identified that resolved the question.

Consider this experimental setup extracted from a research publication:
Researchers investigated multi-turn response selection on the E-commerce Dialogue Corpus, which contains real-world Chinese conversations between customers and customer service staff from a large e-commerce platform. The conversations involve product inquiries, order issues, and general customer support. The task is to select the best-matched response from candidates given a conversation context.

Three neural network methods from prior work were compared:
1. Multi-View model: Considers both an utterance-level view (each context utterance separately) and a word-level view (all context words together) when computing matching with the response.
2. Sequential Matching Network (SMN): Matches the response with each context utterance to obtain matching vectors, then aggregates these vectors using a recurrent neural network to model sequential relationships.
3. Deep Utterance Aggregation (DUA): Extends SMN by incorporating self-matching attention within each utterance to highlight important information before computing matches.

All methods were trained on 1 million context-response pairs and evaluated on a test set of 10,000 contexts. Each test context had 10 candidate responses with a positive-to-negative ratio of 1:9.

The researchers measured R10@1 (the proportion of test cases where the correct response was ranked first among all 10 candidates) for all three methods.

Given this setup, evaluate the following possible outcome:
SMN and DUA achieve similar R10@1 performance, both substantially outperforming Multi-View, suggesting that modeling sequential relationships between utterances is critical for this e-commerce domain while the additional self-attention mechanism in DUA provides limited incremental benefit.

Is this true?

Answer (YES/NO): NO